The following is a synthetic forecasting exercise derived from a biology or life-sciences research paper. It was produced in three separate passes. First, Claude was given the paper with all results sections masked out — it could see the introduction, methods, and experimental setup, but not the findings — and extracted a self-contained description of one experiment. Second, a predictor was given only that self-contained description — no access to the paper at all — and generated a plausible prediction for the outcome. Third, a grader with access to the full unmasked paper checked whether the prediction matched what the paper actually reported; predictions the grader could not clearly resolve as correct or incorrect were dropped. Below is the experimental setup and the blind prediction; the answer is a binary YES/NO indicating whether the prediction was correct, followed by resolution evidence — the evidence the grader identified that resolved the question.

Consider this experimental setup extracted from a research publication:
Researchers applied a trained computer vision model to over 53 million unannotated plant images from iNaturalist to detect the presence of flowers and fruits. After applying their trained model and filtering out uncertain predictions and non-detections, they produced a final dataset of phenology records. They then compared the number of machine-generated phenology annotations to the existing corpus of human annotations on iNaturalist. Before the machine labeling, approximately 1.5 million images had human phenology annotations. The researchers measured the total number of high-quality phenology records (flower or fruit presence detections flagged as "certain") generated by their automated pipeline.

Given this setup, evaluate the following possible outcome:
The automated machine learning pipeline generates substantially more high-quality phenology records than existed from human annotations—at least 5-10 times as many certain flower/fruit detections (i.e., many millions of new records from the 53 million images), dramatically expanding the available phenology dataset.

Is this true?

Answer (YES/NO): YES